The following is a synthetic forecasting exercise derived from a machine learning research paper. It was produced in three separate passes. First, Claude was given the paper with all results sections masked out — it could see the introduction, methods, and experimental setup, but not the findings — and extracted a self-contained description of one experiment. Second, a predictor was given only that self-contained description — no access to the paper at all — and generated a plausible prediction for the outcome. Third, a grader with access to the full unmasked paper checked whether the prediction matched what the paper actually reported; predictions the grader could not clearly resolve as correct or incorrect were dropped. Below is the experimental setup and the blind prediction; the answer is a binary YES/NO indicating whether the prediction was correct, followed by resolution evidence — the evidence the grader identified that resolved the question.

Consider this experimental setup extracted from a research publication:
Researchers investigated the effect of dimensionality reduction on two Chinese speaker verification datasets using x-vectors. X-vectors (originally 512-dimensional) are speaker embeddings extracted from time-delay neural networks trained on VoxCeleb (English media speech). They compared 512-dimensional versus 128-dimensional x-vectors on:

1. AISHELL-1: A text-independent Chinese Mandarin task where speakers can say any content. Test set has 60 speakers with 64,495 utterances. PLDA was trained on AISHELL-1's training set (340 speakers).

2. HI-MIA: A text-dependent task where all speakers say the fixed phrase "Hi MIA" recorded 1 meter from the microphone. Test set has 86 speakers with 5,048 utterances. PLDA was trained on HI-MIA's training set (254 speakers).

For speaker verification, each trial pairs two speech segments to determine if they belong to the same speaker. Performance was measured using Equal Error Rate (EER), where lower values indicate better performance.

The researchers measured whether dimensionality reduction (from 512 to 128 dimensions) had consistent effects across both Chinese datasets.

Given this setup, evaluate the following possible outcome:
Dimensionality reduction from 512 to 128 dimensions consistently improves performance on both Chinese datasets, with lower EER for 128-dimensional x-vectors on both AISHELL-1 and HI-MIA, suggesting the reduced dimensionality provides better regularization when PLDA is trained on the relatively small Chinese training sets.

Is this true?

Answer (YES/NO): NO